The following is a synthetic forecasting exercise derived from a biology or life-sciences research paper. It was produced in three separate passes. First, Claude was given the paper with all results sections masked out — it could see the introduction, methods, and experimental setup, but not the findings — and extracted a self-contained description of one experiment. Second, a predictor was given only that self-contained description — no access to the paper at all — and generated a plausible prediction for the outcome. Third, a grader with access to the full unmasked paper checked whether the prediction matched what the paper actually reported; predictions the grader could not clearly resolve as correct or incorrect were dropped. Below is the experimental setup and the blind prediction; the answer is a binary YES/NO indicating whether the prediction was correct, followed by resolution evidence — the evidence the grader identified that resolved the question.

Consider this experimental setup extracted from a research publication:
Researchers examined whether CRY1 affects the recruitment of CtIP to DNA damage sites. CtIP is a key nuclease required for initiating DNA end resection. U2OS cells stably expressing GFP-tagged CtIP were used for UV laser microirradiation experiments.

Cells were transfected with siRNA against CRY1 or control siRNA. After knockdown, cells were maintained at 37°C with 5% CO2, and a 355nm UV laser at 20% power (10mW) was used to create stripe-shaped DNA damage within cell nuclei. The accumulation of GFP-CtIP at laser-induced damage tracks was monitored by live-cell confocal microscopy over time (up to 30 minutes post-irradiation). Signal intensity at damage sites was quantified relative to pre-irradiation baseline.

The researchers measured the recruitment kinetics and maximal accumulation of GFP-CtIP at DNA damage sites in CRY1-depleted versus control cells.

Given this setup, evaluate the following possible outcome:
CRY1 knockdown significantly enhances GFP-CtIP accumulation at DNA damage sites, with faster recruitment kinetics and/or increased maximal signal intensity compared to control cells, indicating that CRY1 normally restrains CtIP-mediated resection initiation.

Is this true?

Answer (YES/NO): YES